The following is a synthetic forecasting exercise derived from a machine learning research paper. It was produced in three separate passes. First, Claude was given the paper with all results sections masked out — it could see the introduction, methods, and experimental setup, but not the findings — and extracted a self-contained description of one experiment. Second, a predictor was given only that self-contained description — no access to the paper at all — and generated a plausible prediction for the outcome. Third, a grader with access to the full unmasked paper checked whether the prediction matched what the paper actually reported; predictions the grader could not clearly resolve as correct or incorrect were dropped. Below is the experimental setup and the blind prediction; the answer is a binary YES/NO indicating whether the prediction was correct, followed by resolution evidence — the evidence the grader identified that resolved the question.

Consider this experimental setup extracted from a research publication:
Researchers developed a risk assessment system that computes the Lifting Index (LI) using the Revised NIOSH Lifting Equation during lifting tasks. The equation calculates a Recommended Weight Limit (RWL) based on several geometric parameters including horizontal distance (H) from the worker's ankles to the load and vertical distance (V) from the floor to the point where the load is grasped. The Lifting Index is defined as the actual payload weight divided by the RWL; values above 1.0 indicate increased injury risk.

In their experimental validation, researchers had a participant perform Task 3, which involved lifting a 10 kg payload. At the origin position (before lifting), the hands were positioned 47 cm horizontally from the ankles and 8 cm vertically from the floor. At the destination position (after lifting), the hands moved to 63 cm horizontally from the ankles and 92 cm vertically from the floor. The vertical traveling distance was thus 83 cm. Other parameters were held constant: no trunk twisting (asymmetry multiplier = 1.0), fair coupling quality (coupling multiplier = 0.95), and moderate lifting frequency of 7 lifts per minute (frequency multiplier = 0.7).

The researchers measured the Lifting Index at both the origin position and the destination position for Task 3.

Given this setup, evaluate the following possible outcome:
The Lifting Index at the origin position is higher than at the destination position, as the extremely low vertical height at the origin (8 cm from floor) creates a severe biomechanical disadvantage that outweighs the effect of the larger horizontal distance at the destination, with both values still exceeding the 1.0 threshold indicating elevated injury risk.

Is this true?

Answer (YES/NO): NO